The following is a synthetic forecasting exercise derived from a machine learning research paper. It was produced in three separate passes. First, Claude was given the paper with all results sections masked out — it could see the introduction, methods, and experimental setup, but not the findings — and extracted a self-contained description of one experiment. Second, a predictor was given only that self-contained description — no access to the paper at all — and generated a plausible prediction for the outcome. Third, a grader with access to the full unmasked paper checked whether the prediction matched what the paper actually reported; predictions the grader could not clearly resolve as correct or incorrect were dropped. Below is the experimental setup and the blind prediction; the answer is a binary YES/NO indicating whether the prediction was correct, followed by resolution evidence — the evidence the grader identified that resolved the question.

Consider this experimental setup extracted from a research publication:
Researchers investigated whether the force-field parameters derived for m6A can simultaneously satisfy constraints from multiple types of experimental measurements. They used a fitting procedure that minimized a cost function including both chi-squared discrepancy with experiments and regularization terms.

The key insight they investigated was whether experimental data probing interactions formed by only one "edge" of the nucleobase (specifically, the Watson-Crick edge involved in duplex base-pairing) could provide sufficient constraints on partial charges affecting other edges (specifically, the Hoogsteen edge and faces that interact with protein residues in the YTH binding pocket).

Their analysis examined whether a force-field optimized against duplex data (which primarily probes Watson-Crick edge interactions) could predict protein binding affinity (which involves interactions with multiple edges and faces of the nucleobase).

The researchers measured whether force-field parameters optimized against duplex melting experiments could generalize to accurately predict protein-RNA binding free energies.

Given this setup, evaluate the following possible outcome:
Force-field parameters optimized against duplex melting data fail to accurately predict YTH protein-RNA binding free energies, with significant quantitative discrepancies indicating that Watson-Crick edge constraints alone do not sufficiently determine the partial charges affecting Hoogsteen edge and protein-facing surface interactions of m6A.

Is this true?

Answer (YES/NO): YES